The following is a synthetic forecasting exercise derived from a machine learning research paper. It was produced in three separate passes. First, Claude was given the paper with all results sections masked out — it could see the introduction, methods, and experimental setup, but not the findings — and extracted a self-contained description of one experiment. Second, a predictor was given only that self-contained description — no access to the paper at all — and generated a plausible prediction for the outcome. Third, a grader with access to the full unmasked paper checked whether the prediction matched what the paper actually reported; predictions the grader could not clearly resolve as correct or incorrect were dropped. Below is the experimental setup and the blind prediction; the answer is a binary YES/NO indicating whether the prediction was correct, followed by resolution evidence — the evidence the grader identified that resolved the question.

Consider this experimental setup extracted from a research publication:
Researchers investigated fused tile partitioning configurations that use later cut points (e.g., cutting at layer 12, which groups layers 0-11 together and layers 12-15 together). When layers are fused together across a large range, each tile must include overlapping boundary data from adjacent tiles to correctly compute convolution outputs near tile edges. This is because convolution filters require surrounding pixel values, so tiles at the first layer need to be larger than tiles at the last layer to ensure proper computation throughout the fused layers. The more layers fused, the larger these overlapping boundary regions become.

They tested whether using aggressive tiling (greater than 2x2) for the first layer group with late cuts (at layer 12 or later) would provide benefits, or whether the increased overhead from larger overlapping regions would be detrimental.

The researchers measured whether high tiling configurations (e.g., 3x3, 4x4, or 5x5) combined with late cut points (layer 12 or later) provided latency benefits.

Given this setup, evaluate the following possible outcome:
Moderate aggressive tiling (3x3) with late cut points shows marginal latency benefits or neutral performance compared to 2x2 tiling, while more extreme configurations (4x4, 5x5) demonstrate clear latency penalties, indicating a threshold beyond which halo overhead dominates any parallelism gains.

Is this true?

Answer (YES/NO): NO